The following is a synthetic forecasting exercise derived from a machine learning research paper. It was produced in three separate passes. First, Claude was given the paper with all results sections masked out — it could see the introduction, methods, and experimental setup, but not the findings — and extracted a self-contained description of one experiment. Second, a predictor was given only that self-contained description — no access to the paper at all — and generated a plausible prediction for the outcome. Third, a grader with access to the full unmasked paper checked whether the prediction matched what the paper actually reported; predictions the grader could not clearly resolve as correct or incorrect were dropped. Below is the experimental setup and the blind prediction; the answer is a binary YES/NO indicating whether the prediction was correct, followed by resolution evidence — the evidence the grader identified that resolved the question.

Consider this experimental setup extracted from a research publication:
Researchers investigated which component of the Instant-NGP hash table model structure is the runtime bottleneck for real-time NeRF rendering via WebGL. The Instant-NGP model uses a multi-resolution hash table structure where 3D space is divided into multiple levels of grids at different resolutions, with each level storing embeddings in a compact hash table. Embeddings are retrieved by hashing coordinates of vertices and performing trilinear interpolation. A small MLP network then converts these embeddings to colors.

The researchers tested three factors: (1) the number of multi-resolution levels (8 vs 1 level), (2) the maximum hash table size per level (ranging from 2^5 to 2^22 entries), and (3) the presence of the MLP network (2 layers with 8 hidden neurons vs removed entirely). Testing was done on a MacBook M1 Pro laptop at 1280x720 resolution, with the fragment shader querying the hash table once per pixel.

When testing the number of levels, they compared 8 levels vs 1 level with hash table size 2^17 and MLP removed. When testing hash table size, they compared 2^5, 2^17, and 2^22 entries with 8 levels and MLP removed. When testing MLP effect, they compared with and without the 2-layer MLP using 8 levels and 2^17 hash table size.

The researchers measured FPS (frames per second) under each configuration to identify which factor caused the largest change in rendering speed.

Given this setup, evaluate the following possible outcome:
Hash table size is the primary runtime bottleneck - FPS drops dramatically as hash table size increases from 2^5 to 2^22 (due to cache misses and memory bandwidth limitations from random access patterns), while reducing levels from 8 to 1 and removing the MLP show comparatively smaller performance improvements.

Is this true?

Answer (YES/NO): NO